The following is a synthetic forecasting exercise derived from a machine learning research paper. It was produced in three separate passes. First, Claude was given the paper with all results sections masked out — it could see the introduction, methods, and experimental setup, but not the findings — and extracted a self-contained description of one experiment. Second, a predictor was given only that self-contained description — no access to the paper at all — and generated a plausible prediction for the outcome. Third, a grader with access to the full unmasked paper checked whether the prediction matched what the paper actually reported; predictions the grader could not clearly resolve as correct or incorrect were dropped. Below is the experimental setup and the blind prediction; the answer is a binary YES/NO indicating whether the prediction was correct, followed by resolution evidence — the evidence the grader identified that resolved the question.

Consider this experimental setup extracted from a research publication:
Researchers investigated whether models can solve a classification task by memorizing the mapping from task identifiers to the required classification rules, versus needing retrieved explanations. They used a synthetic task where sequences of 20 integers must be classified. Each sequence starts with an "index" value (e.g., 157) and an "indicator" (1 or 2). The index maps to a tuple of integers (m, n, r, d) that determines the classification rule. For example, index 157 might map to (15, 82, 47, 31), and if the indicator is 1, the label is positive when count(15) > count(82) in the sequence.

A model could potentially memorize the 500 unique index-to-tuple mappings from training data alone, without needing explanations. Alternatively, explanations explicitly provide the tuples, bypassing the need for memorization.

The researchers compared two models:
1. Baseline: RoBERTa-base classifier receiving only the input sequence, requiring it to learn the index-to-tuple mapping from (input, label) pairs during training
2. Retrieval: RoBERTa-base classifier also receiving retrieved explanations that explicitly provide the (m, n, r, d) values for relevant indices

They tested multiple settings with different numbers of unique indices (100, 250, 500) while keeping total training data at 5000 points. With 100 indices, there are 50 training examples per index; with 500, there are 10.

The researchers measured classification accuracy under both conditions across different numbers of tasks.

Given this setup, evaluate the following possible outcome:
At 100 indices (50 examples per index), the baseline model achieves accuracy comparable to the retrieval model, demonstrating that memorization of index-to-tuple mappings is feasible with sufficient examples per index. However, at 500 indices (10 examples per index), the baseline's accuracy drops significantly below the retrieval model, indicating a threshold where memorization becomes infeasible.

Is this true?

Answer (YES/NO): YES